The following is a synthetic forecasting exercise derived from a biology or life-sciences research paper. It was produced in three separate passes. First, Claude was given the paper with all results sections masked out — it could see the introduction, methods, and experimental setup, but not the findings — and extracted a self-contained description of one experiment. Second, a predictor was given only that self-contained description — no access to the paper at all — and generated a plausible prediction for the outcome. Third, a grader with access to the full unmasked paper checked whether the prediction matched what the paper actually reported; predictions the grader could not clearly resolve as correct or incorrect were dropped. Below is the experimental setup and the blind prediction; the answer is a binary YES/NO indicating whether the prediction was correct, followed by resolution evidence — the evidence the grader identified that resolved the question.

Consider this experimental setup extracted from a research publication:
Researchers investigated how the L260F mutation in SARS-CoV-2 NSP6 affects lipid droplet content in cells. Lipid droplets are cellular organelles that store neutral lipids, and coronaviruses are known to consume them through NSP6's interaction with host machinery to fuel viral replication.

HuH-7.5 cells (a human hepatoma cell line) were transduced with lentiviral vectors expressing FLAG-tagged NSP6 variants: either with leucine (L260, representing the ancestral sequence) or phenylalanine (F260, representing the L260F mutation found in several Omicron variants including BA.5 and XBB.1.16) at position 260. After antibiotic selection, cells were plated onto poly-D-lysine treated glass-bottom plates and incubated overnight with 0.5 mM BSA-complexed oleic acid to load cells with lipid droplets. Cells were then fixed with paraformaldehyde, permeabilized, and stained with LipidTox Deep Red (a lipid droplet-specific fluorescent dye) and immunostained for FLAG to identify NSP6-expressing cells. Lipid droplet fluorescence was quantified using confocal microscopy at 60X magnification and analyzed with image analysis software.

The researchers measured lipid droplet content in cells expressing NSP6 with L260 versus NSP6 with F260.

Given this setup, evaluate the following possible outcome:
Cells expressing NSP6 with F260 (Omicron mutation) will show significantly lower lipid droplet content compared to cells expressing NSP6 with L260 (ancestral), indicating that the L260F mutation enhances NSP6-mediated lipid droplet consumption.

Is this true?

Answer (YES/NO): YES